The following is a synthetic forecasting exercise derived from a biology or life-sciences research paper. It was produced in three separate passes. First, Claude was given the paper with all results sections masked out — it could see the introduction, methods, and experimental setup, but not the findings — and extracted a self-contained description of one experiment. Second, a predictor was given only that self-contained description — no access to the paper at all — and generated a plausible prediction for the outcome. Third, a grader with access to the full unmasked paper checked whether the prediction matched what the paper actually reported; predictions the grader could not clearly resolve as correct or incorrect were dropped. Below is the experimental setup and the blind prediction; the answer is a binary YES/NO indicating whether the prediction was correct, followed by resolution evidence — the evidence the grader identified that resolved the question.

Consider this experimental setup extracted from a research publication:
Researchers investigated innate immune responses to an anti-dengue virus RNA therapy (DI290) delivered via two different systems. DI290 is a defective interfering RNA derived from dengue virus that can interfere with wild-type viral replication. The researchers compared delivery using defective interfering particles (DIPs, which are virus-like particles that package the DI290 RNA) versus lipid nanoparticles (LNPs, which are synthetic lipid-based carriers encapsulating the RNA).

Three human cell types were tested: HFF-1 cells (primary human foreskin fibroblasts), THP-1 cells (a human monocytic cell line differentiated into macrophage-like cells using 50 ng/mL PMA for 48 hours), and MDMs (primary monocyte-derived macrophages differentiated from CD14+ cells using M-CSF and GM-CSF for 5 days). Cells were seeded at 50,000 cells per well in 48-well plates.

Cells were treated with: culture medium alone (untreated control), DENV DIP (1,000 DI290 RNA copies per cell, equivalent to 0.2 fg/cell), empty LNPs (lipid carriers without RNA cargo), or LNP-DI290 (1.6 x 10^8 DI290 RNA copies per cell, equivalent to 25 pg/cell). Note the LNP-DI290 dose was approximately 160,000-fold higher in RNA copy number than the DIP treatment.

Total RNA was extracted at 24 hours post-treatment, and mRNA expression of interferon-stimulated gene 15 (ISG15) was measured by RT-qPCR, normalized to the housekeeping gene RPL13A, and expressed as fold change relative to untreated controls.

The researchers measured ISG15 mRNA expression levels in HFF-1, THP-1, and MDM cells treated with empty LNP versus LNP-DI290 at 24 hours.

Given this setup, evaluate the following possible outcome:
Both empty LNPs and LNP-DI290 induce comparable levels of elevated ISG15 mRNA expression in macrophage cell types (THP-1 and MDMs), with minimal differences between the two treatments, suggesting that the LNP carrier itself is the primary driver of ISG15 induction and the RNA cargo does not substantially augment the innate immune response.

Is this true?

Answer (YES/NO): NO